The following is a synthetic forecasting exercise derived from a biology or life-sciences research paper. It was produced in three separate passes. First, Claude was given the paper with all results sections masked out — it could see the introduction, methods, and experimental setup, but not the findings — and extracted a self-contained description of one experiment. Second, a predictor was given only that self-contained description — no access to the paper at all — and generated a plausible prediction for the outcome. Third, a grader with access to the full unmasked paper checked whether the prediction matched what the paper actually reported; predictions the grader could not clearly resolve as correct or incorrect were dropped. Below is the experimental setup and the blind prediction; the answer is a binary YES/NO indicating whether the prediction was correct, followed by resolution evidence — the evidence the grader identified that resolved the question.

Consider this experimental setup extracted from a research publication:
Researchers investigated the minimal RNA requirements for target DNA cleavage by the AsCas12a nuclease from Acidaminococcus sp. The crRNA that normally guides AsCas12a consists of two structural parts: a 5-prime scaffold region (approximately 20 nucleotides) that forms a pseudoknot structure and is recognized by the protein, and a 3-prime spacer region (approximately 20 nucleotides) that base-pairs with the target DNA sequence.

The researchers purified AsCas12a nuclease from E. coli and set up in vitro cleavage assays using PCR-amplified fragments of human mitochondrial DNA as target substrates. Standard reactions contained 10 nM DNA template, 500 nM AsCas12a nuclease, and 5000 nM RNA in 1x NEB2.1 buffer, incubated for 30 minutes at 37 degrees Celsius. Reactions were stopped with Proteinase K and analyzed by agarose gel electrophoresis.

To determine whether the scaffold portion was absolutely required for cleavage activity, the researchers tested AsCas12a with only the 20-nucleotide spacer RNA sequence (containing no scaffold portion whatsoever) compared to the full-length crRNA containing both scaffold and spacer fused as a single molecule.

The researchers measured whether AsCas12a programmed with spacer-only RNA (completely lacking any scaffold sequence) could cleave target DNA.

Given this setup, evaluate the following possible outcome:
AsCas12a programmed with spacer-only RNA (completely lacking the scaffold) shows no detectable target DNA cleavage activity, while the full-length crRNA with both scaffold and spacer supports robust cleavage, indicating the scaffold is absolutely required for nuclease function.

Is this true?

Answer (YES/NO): NO